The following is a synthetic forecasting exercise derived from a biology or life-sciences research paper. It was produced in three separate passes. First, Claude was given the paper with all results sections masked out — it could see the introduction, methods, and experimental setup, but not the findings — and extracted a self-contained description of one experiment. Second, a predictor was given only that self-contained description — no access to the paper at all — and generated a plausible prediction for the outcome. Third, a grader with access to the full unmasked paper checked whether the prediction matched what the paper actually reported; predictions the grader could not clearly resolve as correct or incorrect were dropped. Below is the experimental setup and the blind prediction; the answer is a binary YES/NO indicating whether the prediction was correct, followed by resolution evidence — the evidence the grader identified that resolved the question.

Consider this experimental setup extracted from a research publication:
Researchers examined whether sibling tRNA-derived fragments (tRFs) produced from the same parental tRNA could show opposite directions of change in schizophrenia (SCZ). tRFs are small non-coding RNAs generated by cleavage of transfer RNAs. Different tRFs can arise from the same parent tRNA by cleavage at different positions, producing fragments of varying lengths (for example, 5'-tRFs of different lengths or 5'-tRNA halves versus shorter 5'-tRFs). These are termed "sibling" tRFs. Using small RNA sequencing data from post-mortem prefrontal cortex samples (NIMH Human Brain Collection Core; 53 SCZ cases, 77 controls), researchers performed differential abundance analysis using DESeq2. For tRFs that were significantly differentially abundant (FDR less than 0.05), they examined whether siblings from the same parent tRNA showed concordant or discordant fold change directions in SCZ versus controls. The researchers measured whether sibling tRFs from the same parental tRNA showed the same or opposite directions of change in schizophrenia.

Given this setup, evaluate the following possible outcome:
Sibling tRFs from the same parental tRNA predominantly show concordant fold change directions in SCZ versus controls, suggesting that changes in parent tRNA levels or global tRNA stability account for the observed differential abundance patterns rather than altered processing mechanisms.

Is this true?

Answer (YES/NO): NO